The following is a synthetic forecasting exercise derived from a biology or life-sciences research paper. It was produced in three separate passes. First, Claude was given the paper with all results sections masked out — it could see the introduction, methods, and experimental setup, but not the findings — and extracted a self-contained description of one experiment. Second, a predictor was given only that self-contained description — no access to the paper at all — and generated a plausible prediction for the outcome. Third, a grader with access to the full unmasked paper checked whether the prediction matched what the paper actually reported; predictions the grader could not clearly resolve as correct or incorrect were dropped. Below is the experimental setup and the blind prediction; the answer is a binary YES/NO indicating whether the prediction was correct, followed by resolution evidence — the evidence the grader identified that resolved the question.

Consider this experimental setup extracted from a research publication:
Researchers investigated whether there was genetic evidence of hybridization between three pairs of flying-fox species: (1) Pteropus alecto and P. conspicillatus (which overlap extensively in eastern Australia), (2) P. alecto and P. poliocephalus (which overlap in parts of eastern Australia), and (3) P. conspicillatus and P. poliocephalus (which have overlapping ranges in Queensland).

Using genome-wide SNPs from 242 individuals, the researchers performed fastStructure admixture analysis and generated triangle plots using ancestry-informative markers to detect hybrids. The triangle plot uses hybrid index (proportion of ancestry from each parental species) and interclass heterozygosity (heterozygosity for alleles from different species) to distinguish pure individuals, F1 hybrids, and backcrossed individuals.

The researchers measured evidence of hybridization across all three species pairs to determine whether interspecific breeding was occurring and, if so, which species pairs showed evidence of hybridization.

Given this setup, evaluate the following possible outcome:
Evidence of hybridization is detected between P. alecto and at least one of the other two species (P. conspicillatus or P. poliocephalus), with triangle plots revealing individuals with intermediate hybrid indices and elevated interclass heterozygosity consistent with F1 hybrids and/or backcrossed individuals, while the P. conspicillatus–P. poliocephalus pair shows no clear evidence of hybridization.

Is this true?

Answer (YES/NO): YES